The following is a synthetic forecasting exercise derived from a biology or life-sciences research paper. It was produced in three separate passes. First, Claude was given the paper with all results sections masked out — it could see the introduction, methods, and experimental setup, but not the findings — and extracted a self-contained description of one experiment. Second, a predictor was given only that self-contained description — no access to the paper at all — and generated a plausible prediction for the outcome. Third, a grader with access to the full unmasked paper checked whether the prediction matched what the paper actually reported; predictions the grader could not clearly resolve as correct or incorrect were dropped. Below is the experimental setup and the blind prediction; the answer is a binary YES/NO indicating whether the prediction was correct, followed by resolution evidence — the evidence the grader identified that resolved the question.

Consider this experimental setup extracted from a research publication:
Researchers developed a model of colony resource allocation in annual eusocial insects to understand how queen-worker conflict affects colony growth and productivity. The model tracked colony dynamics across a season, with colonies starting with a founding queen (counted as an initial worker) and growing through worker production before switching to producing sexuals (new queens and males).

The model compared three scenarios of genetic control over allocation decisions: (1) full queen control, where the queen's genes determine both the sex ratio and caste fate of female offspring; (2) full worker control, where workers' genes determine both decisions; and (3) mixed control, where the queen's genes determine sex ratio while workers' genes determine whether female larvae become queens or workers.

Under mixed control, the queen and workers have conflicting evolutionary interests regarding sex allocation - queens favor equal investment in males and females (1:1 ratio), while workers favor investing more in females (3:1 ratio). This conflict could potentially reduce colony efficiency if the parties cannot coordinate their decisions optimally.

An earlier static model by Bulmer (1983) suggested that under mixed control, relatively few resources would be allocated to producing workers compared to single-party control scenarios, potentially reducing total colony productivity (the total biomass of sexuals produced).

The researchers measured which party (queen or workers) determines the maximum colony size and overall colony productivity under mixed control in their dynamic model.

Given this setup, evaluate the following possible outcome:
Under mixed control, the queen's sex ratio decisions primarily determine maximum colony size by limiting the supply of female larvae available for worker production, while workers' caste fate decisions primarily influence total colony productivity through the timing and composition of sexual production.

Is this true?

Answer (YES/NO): NO